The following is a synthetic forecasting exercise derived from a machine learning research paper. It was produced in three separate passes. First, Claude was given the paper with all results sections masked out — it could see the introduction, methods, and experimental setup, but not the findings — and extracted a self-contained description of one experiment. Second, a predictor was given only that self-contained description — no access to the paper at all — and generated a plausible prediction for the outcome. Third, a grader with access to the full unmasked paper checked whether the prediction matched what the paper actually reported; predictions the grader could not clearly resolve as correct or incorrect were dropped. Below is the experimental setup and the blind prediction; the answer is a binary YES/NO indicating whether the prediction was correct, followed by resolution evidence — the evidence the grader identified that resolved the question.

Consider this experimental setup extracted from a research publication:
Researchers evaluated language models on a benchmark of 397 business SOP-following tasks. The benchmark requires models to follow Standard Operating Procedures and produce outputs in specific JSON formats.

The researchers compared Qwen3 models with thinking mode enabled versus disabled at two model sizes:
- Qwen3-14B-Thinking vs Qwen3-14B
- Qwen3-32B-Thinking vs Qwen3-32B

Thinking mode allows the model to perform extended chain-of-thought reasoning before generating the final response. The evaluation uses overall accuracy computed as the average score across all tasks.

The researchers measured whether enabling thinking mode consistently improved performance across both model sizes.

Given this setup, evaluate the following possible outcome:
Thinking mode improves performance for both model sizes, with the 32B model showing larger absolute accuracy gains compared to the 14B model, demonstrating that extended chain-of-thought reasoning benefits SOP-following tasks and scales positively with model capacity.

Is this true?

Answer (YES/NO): YES